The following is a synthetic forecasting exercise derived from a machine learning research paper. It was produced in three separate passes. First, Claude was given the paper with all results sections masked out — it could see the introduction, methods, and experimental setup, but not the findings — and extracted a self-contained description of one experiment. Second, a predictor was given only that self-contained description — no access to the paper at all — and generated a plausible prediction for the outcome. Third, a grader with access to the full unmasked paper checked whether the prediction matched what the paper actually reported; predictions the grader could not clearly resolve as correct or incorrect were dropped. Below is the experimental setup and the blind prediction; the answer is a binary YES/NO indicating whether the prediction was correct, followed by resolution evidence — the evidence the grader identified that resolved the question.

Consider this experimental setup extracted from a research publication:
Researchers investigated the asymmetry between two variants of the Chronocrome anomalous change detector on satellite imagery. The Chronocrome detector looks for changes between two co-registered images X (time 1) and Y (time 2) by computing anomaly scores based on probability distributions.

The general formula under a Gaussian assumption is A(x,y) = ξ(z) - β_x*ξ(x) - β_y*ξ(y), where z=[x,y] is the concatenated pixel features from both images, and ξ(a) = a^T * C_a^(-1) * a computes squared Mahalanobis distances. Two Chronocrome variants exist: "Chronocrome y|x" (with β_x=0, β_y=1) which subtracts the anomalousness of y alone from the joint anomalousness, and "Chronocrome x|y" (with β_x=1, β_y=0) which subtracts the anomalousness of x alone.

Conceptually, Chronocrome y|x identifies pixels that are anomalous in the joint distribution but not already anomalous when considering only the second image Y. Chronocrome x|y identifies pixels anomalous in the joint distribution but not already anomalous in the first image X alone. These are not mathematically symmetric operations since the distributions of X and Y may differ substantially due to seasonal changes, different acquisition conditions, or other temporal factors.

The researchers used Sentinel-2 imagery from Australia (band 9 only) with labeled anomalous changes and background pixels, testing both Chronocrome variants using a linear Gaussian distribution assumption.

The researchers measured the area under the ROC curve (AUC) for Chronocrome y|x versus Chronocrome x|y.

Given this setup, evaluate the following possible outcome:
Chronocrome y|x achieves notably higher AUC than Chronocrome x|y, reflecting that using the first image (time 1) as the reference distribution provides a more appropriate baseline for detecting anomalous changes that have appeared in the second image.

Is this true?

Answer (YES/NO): NO